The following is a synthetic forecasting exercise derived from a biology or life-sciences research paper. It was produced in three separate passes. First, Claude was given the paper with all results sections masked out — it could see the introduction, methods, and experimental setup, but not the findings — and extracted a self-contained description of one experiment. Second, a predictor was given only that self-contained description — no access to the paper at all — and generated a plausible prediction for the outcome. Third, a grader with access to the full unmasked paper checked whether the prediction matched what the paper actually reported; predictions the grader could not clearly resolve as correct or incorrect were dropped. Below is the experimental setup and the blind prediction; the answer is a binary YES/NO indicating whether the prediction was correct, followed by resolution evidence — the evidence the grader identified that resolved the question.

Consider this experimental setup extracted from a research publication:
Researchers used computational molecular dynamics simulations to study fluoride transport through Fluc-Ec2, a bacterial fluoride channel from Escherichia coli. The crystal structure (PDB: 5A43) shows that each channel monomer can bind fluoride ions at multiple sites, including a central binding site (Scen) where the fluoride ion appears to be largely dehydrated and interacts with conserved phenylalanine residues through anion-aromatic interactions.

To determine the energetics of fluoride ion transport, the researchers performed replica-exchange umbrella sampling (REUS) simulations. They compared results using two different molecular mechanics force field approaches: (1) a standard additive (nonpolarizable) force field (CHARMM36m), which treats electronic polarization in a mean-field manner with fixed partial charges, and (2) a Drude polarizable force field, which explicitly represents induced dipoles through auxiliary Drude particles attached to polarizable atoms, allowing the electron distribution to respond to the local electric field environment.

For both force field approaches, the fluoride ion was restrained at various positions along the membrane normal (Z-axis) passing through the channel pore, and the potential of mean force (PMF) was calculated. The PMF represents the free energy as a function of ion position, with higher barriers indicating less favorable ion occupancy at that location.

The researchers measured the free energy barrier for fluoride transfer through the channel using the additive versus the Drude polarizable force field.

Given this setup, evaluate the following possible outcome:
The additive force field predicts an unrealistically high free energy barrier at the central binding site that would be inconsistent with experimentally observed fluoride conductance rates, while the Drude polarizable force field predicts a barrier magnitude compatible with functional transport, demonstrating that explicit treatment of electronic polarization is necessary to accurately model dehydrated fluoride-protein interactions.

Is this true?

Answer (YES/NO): YES